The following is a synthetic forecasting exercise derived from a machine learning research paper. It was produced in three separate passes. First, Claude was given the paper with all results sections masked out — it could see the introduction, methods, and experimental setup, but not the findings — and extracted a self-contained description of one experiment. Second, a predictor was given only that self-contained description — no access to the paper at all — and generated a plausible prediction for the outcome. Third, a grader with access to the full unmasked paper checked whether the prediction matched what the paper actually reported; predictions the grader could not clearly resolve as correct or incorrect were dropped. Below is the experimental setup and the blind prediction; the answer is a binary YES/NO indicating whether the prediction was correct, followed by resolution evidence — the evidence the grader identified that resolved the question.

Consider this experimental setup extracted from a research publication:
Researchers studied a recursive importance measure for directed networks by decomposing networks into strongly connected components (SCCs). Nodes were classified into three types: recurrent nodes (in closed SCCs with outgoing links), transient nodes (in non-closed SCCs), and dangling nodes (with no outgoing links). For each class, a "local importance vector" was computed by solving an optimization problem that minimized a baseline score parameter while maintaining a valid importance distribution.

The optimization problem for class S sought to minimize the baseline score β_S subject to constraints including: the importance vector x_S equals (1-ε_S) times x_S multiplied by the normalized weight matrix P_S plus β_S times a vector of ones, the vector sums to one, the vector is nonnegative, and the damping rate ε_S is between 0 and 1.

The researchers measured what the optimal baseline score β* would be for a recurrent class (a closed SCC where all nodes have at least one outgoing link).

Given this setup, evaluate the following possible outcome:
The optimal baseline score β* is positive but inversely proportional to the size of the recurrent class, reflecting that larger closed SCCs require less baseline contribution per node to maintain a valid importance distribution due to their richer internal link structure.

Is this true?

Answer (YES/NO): NO